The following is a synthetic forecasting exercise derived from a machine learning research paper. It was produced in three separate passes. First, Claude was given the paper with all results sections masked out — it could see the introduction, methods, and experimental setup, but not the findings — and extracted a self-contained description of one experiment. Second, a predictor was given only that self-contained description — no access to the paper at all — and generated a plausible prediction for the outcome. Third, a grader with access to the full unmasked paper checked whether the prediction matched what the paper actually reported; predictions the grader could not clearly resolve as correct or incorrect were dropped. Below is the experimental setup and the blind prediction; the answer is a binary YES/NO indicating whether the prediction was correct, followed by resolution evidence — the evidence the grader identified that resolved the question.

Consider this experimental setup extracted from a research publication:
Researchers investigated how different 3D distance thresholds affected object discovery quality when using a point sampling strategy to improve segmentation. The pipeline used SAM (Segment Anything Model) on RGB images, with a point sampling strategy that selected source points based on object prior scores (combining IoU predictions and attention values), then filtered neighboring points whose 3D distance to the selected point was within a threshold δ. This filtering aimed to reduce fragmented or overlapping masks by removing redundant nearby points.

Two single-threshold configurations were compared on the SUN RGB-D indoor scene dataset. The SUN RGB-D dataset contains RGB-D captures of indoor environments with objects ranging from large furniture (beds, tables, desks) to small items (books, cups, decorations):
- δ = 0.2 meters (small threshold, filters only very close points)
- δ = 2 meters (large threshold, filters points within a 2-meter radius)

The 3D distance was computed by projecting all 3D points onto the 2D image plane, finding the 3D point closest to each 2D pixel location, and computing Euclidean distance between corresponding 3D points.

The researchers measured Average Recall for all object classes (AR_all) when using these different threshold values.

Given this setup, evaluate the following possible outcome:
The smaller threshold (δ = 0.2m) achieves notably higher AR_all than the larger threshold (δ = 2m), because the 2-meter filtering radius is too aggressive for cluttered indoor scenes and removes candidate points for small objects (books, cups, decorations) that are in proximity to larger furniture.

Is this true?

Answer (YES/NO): YES